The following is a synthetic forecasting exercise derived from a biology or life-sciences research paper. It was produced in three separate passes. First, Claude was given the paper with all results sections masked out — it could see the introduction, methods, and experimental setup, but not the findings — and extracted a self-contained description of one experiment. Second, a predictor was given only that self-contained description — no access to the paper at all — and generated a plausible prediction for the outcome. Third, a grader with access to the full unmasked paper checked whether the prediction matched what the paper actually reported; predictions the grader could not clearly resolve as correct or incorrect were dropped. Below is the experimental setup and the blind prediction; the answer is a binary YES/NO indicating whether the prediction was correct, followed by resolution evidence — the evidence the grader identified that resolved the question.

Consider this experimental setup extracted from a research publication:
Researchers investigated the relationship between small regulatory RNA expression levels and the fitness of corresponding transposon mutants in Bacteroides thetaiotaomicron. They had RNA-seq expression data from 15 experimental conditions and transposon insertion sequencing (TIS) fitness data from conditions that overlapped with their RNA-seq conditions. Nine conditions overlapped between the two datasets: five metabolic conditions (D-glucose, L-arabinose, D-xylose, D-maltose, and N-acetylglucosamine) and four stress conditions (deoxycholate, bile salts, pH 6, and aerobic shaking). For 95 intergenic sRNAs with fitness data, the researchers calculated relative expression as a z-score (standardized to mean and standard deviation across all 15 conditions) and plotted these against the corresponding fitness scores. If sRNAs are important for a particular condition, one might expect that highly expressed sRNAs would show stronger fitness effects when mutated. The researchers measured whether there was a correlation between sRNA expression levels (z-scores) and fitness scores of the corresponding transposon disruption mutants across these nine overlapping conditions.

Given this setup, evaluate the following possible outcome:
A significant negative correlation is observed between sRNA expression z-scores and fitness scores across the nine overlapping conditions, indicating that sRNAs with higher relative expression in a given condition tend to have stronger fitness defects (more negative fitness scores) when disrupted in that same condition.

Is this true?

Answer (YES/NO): NO